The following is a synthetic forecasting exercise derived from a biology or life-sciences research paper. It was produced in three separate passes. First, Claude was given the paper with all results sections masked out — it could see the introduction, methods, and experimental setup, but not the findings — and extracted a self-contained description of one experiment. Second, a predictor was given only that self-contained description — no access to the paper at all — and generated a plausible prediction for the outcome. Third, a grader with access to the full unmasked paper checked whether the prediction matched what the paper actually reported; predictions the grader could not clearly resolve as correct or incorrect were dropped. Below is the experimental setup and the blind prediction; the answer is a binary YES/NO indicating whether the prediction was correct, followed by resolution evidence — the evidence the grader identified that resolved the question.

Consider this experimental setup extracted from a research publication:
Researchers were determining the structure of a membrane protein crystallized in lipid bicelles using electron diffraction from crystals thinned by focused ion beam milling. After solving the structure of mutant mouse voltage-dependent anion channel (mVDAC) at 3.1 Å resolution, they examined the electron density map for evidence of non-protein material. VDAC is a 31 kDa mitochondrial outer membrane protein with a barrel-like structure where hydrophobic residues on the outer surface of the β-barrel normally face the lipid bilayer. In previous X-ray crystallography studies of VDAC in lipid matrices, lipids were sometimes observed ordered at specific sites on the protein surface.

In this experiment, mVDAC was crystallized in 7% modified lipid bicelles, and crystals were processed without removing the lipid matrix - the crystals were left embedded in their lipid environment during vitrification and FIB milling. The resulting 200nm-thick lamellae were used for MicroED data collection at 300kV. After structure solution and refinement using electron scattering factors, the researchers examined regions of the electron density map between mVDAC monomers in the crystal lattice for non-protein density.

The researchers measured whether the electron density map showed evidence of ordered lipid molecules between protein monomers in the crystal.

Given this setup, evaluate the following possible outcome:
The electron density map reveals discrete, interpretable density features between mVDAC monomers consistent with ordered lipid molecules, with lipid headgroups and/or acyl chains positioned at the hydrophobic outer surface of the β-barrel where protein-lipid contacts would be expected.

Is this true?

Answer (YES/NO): NO